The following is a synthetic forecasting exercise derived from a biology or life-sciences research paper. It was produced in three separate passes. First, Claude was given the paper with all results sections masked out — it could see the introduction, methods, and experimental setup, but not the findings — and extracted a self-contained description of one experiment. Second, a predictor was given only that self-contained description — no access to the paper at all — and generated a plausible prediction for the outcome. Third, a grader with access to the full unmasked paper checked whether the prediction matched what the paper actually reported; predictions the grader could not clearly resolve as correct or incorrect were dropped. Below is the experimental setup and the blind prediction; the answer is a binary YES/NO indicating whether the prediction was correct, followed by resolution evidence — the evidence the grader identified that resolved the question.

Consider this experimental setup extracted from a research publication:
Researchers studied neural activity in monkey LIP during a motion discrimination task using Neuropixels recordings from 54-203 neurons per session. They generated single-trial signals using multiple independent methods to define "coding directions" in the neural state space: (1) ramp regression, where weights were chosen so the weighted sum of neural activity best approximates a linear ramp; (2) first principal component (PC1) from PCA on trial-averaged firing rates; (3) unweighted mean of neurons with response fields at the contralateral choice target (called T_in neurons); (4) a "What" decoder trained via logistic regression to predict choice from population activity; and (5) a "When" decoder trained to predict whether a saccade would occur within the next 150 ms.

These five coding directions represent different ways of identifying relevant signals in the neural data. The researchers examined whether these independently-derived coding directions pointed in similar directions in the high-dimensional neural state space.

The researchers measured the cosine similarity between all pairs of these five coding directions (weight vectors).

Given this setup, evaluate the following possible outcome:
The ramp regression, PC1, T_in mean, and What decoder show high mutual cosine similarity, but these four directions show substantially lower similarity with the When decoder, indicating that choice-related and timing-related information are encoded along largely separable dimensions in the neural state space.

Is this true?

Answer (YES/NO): NO